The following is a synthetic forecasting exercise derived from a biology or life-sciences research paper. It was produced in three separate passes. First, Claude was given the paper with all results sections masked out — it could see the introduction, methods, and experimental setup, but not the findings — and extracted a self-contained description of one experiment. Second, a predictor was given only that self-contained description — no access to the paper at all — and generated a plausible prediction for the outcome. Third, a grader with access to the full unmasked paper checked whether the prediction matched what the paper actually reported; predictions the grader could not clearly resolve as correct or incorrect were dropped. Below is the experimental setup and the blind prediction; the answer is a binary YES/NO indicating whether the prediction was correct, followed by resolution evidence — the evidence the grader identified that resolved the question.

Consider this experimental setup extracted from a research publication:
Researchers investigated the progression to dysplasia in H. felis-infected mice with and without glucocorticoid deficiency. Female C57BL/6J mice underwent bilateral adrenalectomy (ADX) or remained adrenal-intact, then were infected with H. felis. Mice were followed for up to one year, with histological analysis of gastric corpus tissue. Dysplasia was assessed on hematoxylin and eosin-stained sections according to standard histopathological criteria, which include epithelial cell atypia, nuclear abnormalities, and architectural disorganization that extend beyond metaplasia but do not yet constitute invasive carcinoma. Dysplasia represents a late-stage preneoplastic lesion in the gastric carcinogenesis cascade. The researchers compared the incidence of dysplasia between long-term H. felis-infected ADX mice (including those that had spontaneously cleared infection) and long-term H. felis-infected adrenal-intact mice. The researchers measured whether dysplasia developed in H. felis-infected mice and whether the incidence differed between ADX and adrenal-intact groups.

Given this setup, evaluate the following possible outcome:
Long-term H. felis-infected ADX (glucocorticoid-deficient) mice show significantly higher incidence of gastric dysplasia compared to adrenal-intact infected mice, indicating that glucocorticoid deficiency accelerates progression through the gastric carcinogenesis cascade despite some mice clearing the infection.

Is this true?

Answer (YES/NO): NO